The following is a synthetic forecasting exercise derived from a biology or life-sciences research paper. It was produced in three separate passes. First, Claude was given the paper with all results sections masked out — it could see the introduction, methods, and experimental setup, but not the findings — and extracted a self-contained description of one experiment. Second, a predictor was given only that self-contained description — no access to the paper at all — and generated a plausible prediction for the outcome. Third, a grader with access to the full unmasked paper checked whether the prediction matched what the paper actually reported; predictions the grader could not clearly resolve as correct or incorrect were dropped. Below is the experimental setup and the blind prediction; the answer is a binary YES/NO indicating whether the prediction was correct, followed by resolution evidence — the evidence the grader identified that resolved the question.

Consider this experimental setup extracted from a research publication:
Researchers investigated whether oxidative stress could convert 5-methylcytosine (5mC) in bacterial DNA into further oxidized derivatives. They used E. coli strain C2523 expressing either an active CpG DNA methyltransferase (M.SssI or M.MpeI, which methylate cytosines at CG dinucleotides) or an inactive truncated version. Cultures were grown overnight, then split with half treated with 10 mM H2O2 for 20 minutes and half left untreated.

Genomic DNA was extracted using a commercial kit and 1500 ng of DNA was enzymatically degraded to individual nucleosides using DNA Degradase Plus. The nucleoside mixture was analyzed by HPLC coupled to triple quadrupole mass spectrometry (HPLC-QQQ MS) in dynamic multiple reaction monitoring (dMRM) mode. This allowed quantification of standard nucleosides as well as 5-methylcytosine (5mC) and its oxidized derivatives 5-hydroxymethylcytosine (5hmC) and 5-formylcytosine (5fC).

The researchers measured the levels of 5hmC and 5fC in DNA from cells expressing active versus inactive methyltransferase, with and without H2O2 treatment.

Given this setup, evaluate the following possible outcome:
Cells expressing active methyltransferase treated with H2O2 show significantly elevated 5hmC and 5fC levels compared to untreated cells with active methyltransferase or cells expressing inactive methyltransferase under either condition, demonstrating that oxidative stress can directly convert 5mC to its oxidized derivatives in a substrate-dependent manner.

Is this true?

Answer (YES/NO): YES